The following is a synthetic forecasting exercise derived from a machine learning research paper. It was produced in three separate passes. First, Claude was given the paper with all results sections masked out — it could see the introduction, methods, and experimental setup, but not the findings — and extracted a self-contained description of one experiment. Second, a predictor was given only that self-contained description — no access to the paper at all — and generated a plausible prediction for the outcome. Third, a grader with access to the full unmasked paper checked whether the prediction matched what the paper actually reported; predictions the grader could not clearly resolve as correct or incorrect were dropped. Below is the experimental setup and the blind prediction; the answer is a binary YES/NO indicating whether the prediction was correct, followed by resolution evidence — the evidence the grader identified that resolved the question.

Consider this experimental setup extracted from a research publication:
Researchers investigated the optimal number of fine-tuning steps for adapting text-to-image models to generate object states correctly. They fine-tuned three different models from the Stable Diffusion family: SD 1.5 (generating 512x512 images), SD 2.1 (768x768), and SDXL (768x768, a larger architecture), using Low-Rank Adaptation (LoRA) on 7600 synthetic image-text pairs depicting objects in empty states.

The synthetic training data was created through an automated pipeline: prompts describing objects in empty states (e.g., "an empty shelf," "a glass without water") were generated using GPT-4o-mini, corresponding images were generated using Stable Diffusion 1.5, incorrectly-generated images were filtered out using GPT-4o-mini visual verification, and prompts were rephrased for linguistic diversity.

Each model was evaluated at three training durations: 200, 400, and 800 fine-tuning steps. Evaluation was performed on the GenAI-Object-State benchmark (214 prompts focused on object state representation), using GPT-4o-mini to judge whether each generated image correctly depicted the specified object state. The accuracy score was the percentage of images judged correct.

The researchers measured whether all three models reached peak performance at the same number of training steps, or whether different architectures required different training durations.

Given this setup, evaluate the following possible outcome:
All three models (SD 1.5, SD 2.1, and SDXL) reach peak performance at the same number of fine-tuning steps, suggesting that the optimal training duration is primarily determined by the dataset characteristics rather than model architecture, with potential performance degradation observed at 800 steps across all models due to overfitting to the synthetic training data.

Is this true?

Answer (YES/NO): NO